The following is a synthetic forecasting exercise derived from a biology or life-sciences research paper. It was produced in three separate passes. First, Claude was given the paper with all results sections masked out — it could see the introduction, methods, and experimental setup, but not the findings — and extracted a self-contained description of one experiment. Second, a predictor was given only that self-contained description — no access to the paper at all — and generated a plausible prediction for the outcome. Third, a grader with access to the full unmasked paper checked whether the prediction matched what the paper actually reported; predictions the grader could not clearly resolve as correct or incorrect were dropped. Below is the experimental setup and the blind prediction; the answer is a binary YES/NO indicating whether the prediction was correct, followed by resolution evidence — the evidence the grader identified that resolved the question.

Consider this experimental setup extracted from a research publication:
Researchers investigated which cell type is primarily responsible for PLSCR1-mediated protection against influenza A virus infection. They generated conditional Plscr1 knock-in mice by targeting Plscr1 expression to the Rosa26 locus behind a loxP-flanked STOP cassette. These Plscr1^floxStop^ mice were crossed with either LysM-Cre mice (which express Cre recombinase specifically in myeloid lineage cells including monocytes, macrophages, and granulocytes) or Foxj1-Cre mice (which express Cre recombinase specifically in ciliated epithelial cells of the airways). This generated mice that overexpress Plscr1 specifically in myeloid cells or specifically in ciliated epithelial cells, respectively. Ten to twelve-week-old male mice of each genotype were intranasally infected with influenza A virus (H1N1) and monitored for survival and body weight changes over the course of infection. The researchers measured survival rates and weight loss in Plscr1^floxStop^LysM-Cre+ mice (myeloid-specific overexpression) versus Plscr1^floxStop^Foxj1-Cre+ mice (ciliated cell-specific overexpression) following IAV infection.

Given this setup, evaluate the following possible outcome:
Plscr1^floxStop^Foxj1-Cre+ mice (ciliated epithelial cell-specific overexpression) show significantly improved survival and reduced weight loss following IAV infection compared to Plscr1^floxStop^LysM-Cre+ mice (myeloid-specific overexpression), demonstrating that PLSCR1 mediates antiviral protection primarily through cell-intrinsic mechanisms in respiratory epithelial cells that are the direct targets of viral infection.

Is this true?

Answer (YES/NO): NO